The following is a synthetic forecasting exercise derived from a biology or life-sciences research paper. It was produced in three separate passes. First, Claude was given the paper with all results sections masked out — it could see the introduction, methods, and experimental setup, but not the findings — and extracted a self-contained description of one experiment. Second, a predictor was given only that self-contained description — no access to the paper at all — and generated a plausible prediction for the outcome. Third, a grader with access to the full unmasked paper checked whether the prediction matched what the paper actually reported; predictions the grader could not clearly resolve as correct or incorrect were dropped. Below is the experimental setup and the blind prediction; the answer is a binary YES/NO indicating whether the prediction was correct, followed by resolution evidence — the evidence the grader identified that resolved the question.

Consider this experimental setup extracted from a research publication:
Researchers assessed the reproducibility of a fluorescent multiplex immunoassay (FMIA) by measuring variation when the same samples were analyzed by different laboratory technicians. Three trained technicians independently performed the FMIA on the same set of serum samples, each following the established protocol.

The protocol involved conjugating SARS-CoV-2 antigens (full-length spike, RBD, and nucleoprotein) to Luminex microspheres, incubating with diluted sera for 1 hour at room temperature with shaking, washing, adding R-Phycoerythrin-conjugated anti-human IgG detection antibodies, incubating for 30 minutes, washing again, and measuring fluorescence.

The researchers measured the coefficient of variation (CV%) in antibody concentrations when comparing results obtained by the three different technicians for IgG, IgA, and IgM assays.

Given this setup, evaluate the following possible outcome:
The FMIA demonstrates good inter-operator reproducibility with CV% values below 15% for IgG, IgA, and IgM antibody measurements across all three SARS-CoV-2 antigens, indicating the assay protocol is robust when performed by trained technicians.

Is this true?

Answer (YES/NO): NO